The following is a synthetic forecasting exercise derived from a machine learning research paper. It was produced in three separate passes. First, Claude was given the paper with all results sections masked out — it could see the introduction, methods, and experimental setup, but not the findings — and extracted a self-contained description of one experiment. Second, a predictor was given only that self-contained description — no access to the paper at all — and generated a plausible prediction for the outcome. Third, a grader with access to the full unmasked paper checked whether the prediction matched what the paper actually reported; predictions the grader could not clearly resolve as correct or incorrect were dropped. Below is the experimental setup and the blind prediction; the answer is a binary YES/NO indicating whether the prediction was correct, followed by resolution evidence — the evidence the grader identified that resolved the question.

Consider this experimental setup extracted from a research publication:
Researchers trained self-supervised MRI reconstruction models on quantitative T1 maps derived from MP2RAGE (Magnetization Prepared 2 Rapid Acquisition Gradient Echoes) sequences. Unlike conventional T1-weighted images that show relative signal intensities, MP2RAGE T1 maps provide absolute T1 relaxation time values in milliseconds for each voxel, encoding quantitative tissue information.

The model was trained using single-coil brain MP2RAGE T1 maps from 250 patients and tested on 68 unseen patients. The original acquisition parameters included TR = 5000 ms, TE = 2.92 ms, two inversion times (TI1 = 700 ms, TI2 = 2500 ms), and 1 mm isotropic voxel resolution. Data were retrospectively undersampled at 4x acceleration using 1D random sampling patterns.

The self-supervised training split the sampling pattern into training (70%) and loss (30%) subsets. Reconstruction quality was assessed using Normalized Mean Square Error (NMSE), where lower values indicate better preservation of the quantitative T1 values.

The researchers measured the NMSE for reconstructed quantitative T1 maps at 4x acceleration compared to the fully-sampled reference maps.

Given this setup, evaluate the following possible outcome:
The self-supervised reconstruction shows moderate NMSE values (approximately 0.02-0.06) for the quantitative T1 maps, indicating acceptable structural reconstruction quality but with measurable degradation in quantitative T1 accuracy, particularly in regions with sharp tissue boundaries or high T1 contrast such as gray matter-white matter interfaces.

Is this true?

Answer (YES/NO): NO